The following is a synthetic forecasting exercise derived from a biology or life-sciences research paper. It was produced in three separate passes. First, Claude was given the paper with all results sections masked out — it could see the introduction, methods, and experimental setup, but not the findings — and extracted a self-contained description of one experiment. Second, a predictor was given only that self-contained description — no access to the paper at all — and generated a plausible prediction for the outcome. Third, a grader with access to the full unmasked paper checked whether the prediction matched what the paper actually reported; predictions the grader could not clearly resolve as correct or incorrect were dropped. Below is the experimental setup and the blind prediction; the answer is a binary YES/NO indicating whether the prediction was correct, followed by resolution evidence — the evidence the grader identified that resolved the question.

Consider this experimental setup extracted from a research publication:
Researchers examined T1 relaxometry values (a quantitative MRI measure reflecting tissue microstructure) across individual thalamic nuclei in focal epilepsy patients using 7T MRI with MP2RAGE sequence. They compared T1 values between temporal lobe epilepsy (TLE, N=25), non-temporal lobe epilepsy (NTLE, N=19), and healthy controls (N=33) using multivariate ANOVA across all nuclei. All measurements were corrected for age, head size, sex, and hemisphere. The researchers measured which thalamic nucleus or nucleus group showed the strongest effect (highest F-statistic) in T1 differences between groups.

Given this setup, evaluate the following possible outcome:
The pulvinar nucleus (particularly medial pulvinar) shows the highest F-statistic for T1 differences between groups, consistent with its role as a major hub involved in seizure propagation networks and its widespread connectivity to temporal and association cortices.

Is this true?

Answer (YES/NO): NO